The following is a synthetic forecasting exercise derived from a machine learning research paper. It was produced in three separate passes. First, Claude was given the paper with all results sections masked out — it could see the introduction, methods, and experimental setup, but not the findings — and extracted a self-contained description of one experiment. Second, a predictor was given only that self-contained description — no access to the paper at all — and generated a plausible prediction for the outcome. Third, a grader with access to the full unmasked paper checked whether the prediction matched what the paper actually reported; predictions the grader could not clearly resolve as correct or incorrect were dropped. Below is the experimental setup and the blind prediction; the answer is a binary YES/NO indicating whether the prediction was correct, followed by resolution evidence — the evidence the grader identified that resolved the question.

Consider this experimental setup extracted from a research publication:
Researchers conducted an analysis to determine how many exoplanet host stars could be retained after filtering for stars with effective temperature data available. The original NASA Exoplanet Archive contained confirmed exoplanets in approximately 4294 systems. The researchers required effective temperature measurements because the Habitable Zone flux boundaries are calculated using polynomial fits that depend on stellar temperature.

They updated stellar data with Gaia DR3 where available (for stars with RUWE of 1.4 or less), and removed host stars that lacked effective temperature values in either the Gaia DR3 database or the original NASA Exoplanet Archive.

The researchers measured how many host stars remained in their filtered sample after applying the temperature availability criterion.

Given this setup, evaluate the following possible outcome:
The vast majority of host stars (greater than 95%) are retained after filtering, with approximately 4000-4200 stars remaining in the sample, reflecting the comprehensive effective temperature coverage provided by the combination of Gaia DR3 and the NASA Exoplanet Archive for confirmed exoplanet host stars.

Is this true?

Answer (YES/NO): NO